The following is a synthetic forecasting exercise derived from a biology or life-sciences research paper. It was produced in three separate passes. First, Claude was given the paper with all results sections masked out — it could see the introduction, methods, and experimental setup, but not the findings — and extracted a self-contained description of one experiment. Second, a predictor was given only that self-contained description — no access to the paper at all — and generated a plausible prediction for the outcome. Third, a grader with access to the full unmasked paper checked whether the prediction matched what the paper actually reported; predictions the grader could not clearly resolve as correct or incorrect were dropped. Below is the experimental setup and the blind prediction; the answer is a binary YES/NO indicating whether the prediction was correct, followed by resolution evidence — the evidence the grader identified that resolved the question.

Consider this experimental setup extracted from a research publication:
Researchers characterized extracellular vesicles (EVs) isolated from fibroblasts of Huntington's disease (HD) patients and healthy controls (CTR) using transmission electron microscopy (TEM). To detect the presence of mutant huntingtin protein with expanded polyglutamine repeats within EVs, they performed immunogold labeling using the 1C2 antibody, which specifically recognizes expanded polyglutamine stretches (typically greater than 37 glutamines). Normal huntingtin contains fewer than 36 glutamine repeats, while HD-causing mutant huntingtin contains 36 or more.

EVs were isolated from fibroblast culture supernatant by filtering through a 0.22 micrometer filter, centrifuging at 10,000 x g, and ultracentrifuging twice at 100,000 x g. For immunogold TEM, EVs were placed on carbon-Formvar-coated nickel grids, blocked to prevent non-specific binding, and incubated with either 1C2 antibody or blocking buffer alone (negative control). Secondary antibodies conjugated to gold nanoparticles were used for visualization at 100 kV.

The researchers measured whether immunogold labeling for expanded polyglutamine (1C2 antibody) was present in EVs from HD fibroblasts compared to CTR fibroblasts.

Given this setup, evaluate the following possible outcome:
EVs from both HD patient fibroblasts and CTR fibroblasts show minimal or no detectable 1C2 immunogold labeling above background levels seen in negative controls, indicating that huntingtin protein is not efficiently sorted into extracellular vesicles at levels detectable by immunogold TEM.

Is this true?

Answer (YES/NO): NO